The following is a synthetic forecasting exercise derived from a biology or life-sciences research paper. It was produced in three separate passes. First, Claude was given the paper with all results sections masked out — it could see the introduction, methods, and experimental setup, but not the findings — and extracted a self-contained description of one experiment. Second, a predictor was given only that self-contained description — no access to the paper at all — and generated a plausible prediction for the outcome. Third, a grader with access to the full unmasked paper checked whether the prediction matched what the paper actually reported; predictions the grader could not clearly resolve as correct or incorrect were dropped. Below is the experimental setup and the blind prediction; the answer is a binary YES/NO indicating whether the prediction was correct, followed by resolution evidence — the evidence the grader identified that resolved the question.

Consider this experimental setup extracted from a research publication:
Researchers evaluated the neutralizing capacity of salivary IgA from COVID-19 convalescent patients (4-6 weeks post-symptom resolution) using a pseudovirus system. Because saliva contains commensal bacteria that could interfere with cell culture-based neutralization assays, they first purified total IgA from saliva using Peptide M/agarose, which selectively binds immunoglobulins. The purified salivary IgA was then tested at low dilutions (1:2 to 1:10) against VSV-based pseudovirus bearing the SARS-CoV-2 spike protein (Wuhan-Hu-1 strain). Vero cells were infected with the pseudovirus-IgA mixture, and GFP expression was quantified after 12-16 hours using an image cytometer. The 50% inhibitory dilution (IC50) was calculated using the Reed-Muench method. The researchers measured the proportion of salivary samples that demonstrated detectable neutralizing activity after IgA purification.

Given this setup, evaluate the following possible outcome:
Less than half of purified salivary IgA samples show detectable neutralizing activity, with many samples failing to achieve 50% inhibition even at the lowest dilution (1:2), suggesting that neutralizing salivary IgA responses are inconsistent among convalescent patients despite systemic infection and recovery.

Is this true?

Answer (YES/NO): YES